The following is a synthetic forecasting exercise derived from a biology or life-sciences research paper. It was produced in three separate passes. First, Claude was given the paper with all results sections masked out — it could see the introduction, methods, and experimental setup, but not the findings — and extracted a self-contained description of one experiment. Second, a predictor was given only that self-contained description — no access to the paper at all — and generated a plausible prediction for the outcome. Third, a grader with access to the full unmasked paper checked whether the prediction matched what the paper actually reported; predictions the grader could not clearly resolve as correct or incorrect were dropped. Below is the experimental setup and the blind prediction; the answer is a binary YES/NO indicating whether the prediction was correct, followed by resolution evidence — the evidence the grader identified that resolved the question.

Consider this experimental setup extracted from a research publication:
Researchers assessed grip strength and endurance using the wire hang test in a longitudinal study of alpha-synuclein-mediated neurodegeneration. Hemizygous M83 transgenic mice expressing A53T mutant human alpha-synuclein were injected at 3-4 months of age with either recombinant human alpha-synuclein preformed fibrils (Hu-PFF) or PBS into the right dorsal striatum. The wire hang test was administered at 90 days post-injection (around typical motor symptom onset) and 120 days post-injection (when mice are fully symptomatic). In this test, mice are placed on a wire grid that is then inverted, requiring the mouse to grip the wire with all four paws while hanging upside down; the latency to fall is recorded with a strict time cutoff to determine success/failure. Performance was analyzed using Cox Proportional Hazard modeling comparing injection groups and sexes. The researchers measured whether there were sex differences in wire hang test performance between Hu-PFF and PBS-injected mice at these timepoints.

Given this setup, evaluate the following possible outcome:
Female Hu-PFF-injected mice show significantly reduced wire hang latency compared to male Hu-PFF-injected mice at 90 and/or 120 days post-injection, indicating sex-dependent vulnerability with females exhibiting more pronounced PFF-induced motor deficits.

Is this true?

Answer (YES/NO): NO